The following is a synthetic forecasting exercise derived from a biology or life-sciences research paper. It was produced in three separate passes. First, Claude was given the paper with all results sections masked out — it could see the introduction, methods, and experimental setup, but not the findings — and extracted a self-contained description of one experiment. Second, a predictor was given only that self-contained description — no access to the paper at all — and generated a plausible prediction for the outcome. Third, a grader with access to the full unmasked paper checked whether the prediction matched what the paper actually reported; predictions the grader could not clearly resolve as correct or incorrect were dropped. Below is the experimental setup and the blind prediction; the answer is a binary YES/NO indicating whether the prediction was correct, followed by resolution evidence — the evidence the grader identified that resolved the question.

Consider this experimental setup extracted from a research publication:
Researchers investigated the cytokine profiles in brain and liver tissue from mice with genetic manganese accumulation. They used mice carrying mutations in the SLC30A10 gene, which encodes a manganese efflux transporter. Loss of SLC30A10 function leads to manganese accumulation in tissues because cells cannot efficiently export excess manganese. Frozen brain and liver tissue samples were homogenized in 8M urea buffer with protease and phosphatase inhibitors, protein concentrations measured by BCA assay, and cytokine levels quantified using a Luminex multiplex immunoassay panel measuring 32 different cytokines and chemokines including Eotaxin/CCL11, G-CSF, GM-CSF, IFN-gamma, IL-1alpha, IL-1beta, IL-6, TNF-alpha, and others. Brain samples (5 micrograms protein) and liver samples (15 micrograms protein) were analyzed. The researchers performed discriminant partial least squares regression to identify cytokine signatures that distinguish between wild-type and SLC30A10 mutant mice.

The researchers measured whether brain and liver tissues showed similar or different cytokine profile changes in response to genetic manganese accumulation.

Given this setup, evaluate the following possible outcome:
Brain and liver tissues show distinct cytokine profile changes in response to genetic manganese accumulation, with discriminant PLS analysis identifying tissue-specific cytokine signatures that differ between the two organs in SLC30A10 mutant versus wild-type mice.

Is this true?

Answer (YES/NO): YES